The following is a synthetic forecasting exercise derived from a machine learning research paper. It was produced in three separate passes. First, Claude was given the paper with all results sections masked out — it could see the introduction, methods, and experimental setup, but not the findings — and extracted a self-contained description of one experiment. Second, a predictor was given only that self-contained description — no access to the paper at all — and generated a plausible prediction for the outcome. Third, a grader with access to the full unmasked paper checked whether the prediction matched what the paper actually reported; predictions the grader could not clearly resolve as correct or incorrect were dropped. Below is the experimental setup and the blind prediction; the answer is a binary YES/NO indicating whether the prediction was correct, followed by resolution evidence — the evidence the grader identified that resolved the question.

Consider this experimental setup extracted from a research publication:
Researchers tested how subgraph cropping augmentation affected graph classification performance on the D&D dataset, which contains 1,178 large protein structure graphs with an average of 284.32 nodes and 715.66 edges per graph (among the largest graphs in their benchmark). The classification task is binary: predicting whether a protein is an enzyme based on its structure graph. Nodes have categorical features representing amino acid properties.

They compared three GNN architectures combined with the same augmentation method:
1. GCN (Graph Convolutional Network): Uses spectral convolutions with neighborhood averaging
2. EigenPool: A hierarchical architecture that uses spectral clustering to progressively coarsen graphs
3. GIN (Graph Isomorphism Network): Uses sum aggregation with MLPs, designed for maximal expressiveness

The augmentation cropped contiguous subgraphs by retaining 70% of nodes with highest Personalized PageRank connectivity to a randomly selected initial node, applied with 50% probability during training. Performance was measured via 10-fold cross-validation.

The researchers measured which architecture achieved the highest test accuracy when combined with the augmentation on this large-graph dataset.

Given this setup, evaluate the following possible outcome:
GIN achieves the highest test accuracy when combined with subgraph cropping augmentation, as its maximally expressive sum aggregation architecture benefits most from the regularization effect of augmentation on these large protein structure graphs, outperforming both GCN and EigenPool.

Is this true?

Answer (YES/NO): NO